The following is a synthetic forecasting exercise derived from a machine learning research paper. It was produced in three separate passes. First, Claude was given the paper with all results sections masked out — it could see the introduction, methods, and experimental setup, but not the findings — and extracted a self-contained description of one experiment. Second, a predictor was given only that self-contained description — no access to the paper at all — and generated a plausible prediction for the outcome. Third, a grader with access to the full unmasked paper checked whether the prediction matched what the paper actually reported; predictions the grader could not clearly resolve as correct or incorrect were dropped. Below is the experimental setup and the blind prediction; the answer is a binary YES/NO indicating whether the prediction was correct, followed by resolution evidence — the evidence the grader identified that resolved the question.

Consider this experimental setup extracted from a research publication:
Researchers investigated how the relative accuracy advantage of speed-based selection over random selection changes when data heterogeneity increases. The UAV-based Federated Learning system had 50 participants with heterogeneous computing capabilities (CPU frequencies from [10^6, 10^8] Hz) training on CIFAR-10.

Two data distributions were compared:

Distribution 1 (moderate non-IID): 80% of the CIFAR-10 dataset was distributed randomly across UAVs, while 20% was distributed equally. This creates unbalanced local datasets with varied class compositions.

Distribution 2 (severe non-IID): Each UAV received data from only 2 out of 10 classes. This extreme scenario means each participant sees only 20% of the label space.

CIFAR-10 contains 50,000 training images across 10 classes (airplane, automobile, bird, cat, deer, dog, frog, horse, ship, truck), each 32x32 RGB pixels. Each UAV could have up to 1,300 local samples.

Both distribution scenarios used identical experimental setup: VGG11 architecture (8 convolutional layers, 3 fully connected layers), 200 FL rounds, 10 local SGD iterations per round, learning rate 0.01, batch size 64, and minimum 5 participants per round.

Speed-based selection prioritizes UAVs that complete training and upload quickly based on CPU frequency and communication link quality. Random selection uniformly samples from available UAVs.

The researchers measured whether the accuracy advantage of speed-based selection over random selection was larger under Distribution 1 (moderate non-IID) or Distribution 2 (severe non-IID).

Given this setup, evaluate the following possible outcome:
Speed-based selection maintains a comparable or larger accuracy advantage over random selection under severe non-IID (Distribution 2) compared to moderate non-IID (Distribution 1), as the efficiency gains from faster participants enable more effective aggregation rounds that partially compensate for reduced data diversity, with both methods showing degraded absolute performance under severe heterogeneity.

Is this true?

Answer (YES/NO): YES